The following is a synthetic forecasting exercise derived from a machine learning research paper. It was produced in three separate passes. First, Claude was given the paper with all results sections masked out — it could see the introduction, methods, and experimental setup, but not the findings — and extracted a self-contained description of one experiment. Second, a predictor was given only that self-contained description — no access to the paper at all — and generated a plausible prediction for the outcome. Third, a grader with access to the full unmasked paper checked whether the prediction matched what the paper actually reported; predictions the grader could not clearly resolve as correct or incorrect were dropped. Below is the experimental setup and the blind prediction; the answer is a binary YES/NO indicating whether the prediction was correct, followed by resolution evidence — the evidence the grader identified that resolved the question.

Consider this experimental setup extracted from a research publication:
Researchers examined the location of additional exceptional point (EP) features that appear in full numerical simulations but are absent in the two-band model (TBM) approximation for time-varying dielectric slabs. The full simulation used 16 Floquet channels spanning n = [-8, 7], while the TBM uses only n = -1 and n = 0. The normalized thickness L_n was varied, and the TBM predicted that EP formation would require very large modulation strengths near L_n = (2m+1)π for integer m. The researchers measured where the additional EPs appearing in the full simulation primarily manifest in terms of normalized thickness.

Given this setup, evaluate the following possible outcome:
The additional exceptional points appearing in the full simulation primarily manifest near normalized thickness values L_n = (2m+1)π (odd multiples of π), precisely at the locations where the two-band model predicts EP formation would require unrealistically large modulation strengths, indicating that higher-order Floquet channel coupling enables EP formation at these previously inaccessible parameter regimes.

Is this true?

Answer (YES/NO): YES